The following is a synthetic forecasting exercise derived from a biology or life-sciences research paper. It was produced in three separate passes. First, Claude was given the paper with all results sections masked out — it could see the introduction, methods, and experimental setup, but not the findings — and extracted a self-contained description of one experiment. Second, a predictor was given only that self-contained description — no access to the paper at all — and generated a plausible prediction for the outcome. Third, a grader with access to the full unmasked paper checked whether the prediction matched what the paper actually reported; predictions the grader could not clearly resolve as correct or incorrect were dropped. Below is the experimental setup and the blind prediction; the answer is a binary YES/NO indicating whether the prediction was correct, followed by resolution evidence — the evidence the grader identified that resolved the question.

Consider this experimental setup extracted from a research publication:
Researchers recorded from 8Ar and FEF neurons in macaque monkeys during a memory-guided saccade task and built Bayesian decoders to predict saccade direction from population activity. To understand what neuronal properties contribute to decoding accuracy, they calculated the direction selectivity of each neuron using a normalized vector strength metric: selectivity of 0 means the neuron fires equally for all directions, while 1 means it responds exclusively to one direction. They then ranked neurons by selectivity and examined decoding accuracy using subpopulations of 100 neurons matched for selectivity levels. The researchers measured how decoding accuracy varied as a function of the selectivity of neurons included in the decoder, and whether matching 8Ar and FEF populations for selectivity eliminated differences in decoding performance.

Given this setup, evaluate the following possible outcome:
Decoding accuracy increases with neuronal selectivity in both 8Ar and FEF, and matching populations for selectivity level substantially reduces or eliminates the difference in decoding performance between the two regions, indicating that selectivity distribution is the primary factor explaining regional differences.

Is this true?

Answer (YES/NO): NO